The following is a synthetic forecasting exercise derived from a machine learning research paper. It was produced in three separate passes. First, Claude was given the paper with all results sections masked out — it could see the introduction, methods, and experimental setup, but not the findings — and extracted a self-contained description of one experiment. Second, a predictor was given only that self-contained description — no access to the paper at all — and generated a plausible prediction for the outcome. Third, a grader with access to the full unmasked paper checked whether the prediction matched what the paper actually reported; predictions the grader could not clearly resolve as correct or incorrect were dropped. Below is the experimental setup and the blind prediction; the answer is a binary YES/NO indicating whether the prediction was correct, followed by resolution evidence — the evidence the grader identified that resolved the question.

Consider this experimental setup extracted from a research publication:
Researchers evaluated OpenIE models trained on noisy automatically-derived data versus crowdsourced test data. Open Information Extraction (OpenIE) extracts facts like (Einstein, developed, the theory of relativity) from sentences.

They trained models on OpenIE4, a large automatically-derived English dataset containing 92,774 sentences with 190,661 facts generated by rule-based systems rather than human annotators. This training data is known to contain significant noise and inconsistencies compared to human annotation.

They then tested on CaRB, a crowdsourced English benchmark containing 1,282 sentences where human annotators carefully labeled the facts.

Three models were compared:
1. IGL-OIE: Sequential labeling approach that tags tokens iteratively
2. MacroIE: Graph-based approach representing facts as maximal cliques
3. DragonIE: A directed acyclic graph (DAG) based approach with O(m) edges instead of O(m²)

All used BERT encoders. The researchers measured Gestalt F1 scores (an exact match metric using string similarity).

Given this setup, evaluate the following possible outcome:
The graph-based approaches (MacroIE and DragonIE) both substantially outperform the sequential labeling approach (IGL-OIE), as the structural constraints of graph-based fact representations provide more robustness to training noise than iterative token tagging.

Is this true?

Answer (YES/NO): NO